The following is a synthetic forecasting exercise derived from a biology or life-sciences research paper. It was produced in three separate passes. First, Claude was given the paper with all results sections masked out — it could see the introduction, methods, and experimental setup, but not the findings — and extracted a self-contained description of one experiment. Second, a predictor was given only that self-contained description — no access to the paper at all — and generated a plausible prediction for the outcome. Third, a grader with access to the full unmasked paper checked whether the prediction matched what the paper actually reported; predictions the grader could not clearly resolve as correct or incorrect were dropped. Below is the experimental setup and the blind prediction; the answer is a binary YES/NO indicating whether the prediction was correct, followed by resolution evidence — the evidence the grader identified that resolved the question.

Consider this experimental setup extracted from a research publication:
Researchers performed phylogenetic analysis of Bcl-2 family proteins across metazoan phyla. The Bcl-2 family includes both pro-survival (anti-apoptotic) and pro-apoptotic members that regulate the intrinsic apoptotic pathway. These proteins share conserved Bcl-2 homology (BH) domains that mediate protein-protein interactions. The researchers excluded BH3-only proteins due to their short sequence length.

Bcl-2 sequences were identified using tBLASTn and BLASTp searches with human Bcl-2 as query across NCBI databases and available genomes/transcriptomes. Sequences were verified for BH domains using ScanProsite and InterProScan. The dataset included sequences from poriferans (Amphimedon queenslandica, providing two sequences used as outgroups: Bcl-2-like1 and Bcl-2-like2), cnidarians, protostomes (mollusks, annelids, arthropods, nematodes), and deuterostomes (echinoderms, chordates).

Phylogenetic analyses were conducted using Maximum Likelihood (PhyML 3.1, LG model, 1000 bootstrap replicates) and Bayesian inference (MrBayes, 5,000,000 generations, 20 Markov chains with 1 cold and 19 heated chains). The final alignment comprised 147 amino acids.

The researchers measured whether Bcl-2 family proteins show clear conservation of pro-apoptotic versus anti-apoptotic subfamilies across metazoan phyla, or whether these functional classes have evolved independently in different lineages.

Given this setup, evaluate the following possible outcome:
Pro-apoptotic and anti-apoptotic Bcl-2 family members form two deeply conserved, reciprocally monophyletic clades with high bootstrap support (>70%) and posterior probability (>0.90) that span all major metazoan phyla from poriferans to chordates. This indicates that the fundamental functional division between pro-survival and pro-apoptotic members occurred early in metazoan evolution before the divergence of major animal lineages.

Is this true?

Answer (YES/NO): NO